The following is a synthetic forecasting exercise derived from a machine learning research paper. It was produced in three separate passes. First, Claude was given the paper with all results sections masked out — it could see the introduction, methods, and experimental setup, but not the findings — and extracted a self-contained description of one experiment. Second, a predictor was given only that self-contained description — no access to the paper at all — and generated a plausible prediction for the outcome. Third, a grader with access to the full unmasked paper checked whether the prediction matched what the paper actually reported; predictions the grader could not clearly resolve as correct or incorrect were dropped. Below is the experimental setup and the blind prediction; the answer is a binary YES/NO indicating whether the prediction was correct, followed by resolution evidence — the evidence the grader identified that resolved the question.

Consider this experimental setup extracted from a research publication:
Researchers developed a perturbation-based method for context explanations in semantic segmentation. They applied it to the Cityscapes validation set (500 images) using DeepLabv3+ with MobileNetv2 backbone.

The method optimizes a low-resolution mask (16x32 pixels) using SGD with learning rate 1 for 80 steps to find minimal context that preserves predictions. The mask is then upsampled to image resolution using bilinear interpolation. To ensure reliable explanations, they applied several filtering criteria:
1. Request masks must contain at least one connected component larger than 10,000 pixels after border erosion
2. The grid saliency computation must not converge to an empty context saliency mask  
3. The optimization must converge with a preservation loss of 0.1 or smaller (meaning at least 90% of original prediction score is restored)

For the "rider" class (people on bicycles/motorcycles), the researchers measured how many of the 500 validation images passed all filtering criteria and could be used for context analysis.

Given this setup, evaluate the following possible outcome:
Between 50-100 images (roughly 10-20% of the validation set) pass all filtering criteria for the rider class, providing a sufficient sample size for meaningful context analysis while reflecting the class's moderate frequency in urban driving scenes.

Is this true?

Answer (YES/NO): NO